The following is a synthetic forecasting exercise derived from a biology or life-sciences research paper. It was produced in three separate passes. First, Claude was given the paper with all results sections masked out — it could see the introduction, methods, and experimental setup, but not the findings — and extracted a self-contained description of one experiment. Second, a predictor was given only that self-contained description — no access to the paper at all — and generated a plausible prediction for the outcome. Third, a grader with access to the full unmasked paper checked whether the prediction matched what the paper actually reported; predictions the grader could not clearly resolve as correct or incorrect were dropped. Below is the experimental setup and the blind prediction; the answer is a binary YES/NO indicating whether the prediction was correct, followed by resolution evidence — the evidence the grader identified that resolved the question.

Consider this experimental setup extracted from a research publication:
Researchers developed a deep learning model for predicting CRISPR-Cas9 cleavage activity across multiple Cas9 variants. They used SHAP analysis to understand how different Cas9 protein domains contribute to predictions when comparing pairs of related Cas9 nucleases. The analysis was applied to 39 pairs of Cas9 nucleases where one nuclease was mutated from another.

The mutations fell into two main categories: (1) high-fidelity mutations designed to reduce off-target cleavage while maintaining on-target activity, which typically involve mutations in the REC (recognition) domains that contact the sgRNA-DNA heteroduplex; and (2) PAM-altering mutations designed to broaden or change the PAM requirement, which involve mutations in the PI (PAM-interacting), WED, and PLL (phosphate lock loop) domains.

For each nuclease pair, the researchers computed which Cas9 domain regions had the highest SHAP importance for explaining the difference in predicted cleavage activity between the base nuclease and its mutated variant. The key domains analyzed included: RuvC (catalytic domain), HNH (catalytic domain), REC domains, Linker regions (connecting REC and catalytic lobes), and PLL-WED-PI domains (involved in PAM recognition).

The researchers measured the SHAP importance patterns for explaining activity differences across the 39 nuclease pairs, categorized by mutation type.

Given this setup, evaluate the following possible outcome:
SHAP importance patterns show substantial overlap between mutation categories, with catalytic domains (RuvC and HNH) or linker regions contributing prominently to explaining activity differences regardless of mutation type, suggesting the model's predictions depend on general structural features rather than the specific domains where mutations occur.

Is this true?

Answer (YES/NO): NO